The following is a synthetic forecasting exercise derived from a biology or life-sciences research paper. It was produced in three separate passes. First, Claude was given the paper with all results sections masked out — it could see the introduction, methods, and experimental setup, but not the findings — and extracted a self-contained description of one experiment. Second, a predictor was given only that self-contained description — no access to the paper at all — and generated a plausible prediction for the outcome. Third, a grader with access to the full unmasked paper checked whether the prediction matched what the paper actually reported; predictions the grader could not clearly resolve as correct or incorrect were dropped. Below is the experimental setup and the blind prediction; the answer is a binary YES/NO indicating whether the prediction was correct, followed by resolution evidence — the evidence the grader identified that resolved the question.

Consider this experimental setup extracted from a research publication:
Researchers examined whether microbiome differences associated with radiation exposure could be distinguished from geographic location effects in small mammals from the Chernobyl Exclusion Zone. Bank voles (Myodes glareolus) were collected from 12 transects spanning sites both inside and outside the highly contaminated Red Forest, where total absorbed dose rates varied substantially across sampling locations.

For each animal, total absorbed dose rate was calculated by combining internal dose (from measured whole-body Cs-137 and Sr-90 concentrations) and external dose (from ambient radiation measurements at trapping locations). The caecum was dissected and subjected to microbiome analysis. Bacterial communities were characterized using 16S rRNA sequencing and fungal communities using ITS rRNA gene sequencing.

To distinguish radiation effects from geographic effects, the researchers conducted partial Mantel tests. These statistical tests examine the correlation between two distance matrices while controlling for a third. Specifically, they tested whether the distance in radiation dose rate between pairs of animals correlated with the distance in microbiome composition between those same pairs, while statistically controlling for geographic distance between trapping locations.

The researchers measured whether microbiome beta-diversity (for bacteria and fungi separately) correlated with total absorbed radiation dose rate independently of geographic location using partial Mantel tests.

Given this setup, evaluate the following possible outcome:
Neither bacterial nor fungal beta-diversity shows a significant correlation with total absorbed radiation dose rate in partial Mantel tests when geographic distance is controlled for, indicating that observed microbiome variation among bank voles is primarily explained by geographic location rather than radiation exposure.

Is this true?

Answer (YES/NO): NO